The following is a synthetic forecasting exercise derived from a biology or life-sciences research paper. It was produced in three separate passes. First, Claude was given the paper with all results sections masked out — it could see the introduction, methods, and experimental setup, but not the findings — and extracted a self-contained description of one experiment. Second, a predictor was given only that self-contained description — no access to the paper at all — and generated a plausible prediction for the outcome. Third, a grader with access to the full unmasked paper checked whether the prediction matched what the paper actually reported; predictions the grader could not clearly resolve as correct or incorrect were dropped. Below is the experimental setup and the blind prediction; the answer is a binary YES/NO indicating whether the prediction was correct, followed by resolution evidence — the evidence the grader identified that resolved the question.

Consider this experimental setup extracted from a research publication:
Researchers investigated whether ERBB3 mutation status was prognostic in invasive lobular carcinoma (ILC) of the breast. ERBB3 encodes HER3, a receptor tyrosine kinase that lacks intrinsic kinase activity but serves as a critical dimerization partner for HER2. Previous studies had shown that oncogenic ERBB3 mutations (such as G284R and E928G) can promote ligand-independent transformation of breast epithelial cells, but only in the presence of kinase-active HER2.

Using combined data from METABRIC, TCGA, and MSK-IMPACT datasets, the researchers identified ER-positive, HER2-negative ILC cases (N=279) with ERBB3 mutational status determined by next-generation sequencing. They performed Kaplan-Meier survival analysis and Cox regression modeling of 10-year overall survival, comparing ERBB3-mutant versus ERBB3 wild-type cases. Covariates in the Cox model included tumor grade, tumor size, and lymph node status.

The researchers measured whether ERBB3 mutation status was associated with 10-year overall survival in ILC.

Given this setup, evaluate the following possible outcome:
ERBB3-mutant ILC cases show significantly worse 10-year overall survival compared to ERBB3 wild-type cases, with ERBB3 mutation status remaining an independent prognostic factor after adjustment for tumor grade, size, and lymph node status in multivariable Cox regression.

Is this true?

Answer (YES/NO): NO